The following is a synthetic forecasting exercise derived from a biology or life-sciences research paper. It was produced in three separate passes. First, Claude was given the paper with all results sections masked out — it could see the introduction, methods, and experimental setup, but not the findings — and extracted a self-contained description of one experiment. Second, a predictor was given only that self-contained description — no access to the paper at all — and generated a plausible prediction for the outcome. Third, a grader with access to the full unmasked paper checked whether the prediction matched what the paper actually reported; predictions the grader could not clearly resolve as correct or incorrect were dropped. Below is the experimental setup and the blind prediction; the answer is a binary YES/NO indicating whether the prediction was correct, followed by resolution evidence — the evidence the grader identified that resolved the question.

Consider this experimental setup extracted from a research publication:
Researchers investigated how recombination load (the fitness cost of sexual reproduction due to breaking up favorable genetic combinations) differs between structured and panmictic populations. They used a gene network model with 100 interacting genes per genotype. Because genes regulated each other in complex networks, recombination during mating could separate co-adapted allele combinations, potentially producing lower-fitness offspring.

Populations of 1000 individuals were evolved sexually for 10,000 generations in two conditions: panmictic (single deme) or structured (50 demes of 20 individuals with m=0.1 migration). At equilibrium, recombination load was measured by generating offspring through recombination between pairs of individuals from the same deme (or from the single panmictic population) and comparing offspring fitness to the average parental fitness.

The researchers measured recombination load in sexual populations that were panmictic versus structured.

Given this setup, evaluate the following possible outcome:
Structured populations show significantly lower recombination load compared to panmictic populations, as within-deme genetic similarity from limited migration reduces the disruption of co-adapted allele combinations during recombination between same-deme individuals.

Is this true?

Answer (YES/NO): NO